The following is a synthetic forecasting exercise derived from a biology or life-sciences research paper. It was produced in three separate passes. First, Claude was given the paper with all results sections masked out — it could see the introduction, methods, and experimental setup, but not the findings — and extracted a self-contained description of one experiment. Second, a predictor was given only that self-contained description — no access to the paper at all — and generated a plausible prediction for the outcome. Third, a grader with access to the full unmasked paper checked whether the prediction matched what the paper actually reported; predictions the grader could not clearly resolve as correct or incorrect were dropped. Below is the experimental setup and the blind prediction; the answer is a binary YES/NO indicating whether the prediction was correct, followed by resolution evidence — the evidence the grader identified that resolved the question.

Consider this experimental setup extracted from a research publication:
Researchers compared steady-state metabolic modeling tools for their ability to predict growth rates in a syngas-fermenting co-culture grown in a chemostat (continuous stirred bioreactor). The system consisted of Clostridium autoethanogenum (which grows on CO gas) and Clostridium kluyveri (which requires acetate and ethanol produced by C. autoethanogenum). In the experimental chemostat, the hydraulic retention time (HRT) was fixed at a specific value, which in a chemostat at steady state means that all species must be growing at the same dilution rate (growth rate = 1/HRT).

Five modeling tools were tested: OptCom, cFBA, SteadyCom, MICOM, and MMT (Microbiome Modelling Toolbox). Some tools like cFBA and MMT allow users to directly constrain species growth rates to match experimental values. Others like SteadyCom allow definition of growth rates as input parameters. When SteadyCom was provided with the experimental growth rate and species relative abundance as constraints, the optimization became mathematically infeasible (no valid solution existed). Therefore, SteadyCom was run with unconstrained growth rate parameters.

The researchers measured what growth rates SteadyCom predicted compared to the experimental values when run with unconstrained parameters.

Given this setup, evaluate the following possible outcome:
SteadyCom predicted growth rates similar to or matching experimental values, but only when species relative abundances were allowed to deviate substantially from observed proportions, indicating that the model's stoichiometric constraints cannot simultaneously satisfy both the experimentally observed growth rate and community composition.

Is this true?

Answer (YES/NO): NO